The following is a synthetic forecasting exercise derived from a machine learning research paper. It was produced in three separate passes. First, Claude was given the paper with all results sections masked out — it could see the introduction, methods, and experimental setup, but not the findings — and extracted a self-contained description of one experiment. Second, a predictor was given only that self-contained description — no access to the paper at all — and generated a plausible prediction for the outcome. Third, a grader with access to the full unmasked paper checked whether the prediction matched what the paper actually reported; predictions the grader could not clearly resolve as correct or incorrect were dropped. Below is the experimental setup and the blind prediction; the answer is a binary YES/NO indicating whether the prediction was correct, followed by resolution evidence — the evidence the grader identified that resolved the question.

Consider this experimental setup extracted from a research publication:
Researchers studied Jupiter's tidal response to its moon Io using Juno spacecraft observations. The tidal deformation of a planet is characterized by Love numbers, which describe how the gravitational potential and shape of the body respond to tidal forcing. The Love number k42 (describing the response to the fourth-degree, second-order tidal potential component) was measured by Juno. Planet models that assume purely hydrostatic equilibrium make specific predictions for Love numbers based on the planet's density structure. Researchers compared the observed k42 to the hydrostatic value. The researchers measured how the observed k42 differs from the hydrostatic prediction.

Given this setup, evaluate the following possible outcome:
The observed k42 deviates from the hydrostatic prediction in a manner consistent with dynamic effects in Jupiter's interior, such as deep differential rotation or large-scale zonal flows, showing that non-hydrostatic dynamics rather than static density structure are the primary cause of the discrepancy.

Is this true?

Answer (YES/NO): NO